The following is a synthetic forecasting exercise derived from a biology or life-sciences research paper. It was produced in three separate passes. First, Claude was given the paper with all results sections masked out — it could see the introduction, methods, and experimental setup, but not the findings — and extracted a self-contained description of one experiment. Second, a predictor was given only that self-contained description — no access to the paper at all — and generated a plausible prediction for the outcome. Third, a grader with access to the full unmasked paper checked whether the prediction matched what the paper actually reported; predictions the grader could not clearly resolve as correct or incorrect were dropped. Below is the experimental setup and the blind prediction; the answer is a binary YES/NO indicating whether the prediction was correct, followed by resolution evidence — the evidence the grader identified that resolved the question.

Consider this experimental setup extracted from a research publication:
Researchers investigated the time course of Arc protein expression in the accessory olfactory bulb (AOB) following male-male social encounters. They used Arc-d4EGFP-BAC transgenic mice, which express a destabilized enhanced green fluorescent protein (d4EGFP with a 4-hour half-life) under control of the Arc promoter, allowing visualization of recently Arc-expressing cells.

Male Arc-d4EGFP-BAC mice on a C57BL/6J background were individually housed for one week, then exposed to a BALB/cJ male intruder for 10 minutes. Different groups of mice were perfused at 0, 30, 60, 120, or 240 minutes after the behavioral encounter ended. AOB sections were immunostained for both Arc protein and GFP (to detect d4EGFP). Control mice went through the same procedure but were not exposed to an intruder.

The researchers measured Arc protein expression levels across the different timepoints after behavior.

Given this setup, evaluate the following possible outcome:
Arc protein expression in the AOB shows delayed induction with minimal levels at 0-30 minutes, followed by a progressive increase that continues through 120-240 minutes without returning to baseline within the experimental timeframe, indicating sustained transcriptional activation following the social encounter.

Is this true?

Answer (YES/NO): NO